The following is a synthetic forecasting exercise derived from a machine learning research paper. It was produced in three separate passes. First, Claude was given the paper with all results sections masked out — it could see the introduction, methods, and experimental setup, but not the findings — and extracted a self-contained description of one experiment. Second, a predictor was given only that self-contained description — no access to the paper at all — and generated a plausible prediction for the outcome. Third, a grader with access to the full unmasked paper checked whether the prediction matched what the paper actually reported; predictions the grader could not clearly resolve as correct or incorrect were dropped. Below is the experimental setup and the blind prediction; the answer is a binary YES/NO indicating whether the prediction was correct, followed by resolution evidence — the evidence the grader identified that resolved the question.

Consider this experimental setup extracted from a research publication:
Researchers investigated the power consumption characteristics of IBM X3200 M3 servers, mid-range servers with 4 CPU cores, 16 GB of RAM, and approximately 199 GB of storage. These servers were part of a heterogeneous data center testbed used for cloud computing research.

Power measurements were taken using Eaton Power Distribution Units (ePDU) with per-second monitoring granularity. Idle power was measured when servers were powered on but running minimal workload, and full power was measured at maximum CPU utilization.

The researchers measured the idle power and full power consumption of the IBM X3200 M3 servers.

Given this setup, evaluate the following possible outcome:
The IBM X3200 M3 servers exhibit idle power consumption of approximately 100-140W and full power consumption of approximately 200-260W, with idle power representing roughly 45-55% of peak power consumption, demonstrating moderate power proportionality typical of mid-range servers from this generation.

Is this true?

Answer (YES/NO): NO